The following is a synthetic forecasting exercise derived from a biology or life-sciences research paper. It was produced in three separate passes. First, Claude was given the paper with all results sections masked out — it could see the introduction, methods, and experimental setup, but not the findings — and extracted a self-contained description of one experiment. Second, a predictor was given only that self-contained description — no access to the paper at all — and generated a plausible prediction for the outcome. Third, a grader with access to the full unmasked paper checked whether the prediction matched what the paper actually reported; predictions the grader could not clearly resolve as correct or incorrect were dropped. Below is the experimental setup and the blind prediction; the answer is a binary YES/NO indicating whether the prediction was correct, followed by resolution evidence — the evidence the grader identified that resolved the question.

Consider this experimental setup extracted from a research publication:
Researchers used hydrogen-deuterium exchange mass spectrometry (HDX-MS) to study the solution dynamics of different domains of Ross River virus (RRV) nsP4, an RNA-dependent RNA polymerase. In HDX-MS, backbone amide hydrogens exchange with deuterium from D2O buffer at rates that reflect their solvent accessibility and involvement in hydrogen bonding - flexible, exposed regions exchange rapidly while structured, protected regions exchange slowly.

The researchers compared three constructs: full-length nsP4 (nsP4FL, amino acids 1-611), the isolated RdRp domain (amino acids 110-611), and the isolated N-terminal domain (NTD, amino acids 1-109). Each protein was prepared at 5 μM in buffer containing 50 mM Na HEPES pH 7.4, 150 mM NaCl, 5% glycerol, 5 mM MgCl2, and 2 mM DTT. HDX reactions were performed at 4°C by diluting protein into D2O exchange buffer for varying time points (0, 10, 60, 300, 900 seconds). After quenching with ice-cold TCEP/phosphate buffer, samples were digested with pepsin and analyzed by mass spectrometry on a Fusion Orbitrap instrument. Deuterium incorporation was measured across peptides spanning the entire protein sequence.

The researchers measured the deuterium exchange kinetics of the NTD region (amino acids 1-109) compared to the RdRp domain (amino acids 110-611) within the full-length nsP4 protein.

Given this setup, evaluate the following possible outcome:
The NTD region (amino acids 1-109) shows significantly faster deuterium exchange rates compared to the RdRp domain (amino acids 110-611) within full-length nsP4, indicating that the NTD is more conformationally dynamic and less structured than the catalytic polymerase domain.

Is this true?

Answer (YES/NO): YES